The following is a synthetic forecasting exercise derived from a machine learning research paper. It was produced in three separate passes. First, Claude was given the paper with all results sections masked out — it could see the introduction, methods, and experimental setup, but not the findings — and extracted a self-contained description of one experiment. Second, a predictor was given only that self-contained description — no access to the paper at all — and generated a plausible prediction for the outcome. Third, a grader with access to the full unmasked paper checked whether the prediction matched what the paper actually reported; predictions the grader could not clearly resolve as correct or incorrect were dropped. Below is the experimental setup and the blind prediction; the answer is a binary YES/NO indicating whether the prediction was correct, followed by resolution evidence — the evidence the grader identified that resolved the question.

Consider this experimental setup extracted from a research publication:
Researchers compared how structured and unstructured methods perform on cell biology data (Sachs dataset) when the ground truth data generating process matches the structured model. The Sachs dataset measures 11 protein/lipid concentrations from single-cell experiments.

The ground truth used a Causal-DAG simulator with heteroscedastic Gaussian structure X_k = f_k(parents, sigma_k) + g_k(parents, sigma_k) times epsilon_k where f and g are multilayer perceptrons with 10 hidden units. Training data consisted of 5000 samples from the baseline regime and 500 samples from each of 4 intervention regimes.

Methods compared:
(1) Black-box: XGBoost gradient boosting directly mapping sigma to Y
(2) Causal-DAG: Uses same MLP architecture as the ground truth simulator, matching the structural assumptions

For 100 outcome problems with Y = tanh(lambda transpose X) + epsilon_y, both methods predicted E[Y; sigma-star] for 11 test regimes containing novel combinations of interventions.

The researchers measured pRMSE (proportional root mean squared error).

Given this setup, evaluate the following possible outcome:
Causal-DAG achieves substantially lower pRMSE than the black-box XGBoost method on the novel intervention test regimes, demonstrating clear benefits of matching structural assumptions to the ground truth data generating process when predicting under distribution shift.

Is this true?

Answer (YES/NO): YES